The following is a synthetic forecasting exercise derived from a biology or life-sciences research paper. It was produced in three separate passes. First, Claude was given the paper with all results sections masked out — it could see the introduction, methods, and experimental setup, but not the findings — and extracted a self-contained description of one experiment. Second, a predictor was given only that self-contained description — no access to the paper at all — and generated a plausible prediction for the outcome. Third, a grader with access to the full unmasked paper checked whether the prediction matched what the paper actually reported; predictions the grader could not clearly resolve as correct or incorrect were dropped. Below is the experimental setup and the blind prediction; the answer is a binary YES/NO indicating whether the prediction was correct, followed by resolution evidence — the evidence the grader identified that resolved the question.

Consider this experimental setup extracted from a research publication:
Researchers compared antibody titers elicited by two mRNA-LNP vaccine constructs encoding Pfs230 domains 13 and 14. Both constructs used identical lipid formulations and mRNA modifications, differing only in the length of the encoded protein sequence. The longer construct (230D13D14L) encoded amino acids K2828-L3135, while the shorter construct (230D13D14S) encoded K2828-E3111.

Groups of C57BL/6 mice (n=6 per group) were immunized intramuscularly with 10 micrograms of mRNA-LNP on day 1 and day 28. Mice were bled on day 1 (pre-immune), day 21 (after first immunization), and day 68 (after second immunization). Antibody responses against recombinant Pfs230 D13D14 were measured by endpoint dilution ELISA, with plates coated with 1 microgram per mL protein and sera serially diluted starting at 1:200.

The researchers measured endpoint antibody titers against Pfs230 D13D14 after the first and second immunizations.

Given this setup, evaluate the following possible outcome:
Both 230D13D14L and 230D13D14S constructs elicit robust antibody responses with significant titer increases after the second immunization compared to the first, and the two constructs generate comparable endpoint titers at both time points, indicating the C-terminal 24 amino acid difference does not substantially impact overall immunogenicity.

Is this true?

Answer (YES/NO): NO